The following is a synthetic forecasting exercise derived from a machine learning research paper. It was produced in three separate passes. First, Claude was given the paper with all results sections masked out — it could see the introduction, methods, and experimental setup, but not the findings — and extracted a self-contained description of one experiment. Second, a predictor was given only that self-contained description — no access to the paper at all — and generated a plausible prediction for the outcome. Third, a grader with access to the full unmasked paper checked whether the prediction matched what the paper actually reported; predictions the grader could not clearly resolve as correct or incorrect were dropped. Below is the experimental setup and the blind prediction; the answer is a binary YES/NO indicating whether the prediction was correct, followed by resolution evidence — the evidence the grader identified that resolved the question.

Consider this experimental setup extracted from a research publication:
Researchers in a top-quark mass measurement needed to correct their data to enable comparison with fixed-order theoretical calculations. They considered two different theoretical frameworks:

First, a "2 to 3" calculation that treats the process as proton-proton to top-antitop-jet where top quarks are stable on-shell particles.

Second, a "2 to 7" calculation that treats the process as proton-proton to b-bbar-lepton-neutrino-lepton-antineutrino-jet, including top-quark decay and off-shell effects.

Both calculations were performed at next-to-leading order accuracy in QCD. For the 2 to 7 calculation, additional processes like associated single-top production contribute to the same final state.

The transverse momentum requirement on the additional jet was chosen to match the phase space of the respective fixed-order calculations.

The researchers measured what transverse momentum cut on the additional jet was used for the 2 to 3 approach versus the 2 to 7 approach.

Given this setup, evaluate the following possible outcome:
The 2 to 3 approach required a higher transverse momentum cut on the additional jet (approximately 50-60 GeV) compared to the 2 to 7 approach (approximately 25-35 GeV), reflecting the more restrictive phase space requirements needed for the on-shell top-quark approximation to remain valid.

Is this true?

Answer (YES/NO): NO